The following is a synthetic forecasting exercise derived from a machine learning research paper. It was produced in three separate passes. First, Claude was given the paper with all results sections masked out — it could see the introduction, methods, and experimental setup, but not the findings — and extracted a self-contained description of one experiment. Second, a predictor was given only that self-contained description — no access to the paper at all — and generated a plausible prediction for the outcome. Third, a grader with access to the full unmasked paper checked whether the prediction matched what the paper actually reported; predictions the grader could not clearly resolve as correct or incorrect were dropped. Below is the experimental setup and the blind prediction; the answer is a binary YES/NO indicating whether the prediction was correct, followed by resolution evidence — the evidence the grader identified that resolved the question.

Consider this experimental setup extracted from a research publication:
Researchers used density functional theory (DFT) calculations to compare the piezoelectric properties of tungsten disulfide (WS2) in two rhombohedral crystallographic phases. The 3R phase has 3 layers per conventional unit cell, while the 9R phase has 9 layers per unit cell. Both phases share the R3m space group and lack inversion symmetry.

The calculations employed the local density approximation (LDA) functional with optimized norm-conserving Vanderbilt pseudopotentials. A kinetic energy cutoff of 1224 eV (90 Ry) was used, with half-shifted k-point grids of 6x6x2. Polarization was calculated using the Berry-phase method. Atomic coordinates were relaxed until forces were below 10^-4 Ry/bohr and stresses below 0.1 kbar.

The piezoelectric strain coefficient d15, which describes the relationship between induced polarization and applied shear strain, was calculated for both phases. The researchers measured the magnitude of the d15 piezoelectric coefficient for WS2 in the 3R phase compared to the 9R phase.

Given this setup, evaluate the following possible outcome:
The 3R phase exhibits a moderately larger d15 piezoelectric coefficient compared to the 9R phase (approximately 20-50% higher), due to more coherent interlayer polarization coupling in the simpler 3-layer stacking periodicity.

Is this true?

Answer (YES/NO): YES